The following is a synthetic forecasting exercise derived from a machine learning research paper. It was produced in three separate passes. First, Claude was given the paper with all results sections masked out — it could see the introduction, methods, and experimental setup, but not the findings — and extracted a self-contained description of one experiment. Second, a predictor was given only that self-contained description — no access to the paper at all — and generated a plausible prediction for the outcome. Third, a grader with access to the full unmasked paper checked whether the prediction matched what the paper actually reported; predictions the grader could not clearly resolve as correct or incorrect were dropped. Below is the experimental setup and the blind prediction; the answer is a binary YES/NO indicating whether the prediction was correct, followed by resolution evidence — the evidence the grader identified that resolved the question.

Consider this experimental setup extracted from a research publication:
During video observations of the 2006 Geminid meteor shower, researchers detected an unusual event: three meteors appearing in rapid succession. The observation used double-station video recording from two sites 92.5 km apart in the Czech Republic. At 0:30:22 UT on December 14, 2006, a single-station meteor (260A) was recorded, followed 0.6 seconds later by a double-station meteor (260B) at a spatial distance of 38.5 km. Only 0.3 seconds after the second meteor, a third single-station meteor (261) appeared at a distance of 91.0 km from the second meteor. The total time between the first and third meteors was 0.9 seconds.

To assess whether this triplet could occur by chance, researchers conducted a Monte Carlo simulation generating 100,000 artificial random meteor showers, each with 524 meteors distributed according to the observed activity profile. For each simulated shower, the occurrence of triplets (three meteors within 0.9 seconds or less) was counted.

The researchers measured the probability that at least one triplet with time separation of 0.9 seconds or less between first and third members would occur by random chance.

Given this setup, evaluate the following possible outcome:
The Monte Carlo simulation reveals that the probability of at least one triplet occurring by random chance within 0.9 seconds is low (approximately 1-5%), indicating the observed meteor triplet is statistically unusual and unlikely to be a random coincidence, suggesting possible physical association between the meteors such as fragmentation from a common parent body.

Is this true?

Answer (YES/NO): NO